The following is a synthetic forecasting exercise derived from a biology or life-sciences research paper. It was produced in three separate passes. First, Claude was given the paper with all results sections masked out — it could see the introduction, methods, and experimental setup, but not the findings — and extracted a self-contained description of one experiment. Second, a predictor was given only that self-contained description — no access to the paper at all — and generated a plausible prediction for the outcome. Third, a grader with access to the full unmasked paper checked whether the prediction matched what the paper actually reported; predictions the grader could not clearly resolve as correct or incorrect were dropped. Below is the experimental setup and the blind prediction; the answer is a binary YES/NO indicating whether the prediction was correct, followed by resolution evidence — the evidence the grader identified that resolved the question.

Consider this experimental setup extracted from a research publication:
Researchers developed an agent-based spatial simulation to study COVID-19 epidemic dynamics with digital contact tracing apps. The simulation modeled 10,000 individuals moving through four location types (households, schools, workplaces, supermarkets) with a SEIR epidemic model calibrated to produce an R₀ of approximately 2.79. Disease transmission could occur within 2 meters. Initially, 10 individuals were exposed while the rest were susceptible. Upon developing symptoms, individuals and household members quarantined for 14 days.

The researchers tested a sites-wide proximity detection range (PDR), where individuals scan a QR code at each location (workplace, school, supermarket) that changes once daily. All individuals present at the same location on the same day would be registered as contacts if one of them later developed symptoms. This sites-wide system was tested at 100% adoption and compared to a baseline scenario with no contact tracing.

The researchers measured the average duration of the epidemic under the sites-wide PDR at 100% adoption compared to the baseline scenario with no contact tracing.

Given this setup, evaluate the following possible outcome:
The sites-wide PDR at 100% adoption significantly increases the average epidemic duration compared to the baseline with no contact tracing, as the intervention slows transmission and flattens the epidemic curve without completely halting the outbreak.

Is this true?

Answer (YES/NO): NO